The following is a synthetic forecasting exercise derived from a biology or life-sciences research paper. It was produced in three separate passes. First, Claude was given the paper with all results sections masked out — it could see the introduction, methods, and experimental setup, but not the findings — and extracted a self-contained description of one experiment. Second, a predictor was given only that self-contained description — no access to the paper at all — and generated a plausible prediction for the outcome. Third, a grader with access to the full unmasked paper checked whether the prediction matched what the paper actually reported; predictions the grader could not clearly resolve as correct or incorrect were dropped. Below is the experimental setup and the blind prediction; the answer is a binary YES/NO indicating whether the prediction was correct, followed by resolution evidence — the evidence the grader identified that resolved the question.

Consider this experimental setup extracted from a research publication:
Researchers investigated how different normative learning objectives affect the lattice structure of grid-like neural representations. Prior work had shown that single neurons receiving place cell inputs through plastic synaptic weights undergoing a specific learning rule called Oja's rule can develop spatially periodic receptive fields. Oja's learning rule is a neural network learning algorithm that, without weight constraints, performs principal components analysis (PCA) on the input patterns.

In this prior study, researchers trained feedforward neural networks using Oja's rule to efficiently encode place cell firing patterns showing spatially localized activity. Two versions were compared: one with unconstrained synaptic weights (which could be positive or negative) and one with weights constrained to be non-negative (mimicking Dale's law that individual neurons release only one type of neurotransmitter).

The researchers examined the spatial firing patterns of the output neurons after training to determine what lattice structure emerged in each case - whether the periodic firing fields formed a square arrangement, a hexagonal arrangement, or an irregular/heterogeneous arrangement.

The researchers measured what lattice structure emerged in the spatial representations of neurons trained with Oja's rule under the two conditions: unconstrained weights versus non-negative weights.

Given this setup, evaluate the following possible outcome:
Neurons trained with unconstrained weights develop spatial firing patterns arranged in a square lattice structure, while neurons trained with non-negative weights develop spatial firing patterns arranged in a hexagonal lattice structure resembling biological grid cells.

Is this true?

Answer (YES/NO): YES